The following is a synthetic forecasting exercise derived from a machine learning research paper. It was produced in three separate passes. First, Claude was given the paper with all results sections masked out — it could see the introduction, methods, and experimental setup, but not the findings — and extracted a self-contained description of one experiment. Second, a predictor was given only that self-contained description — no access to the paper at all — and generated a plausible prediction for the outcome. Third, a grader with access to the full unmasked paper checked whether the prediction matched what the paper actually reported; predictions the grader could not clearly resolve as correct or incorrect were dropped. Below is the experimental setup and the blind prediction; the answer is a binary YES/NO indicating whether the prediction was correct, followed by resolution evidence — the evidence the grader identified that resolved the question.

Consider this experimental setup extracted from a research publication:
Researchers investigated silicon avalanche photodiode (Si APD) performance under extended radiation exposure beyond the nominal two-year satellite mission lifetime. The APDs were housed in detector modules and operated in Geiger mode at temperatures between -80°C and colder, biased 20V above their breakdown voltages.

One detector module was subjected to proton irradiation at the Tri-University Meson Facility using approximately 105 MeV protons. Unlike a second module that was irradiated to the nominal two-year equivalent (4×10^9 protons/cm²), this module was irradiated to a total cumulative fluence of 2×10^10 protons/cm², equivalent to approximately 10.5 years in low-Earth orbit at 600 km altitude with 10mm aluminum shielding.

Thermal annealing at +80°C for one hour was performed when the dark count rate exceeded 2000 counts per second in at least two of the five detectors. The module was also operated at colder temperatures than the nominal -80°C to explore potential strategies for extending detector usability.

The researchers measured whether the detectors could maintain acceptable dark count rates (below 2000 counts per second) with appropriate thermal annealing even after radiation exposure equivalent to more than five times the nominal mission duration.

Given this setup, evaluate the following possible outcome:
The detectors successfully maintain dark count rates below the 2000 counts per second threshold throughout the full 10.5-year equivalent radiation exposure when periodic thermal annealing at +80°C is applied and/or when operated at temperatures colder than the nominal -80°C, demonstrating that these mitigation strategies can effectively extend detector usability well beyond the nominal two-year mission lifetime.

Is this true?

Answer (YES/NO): NO